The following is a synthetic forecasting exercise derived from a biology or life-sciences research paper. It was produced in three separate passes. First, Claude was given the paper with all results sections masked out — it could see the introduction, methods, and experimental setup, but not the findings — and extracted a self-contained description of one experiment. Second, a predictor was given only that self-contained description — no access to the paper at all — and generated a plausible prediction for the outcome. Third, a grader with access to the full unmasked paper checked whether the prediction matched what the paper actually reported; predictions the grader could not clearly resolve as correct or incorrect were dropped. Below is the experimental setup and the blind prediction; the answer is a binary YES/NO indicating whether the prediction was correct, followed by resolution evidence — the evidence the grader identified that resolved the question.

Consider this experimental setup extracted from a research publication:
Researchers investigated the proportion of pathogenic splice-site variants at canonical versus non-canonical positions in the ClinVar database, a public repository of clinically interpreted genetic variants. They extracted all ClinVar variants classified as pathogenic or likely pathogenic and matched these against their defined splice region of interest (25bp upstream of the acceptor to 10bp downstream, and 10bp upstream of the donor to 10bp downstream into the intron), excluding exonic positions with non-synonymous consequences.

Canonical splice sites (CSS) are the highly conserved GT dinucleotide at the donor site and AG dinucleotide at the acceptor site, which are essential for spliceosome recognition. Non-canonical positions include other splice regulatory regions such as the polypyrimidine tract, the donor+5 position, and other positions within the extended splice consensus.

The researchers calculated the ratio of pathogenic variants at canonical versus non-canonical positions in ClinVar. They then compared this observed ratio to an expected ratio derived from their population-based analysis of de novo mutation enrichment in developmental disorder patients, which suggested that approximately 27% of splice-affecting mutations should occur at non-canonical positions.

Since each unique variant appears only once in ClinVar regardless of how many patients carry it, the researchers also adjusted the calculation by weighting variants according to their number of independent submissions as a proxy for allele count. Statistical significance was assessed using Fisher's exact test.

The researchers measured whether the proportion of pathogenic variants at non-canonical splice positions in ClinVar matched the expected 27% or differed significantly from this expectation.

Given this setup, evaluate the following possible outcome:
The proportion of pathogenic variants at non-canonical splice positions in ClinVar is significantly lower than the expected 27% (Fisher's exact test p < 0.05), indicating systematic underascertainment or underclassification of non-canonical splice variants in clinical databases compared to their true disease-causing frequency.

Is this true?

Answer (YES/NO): YES